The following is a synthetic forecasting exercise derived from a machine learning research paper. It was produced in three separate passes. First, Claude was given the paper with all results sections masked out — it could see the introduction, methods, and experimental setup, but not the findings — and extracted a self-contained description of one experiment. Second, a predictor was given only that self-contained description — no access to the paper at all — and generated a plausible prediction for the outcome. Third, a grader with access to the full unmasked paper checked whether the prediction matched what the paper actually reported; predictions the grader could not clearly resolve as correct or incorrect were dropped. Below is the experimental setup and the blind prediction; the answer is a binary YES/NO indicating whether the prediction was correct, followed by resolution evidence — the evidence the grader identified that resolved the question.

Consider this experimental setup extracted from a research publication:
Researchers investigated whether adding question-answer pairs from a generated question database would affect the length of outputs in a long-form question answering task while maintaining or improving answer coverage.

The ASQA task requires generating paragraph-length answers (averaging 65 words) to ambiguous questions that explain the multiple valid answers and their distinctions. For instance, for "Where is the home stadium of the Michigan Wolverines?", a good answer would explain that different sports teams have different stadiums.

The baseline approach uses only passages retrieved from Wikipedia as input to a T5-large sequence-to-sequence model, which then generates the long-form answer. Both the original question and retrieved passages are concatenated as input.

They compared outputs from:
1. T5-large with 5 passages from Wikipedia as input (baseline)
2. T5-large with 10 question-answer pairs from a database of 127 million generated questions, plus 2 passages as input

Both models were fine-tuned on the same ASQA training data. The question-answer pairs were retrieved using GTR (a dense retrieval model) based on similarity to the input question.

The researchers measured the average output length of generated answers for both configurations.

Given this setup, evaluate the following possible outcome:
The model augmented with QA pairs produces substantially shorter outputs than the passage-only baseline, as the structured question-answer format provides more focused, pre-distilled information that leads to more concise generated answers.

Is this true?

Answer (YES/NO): NO